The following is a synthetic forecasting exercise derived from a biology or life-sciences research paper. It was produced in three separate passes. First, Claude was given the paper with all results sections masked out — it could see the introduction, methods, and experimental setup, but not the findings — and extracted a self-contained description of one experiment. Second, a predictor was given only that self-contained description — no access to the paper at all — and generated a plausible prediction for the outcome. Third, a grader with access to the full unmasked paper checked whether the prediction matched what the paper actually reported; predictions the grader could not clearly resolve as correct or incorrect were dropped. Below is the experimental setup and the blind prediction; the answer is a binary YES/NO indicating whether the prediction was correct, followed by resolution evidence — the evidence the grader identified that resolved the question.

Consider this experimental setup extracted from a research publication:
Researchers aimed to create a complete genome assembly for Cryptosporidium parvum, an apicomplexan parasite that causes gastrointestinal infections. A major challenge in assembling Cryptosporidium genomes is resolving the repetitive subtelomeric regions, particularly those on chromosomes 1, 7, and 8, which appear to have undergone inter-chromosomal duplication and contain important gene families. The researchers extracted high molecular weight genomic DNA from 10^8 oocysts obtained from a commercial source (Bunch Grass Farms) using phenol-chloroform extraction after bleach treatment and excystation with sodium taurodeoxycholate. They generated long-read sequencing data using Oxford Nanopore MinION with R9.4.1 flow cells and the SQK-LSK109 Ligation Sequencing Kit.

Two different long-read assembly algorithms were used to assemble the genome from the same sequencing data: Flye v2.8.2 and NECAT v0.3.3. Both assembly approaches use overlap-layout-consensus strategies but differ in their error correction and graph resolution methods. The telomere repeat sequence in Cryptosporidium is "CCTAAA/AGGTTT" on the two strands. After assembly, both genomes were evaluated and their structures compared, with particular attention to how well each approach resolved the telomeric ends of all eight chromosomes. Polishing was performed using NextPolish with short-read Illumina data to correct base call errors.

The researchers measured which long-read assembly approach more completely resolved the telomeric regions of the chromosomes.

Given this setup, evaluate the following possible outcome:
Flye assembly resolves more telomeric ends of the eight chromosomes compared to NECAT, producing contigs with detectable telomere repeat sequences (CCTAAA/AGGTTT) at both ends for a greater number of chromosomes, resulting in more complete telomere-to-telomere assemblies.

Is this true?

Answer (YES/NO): NO